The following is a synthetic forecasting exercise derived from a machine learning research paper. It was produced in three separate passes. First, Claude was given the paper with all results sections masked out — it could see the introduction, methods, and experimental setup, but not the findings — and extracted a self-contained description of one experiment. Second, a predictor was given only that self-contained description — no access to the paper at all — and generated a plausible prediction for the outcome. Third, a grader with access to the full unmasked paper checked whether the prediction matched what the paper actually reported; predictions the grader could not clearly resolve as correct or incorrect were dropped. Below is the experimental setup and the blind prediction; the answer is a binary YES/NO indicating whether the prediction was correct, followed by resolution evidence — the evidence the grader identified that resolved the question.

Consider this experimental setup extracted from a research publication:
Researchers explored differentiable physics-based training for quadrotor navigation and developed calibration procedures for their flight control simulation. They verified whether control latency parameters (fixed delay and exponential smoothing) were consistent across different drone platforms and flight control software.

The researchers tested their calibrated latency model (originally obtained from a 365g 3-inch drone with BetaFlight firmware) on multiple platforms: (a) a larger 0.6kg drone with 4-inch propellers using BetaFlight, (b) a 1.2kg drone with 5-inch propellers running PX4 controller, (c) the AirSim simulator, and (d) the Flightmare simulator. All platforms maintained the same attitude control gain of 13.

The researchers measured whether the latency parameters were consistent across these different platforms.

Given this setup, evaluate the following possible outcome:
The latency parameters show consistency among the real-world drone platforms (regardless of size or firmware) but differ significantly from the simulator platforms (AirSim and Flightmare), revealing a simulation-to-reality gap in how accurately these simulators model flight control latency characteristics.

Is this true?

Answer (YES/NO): NO